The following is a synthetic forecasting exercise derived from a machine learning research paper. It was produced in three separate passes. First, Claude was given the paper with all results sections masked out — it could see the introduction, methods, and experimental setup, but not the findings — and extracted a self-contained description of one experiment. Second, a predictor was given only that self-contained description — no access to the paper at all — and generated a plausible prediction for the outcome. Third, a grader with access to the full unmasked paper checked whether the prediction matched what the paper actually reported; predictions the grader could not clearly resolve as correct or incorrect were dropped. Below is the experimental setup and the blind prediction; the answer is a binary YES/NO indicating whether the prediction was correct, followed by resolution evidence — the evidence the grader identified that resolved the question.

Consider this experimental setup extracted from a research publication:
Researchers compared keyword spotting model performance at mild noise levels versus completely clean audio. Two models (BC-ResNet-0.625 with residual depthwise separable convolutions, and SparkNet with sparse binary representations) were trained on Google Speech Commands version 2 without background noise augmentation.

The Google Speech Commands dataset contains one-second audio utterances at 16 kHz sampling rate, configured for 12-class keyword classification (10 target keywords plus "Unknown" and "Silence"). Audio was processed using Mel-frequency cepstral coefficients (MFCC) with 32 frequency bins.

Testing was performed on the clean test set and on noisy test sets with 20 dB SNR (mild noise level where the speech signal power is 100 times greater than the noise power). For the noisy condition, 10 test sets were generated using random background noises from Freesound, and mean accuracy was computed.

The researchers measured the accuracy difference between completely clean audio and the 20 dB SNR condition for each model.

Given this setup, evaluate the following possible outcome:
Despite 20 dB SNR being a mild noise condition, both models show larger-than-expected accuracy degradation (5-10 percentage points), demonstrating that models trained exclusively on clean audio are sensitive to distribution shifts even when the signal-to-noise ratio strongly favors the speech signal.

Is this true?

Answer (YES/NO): NO